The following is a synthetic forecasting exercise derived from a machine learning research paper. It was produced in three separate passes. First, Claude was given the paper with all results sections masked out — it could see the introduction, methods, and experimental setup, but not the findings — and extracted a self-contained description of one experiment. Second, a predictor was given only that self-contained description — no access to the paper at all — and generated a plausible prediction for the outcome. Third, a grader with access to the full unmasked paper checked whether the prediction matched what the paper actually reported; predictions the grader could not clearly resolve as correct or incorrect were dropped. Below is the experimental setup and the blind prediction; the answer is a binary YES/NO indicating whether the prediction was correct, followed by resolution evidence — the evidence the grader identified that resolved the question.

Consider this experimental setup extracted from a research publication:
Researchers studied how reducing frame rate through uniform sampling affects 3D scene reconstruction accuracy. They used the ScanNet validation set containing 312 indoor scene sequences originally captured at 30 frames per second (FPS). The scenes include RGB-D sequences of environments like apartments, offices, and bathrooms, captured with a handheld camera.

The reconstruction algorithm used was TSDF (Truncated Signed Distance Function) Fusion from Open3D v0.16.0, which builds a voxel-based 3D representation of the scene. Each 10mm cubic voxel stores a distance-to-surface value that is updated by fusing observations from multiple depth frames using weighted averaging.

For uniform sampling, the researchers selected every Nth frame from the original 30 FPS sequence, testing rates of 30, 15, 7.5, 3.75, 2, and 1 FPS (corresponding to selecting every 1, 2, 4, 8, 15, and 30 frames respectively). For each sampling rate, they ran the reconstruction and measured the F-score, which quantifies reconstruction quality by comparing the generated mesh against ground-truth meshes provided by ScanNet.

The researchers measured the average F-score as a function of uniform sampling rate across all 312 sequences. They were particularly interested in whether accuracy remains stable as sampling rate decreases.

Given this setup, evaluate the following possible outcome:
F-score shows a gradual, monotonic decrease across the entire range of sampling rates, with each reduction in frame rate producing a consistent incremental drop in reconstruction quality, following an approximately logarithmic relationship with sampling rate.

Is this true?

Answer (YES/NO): NO